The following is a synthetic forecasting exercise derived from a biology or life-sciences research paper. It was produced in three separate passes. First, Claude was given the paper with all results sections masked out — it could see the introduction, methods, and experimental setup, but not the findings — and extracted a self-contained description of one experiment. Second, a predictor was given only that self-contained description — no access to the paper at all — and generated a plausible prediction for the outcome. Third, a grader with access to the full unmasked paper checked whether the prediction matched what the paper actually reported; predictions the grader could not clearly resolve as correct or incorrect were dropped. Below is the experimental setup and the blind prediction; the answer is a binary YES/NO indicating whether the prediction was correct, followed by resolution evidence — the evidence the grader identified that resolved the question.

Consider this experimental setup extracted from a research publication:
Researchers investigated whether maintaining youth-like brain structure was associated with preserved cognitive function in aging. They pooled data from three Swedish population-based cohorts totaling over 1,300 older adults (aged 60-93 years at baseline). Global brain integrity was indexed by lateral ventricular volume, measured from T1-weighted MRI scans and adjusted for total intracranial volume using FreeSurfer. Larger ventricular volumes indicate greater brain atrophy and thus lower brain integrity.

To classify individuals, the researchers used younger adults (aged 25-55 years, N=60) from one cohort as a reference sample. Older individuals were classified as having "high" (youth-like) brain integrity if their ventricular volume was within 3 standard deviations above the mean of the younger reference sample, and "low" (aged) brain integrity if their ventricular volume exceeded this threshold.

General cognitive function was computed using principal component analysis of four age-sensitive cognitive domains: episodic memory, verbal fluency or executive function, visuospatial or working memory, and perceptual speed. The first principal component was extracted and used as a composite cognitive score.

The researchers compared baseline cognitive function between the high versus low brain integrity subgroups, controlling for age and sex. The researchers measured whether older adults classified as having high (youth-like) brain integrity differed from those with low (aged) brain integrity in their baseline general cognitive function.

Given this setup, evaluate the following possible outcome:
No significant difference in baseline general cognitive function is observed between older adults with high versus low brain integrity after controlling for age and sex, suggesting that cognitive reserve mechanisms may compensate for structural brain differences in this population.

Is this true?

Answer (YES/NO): NO